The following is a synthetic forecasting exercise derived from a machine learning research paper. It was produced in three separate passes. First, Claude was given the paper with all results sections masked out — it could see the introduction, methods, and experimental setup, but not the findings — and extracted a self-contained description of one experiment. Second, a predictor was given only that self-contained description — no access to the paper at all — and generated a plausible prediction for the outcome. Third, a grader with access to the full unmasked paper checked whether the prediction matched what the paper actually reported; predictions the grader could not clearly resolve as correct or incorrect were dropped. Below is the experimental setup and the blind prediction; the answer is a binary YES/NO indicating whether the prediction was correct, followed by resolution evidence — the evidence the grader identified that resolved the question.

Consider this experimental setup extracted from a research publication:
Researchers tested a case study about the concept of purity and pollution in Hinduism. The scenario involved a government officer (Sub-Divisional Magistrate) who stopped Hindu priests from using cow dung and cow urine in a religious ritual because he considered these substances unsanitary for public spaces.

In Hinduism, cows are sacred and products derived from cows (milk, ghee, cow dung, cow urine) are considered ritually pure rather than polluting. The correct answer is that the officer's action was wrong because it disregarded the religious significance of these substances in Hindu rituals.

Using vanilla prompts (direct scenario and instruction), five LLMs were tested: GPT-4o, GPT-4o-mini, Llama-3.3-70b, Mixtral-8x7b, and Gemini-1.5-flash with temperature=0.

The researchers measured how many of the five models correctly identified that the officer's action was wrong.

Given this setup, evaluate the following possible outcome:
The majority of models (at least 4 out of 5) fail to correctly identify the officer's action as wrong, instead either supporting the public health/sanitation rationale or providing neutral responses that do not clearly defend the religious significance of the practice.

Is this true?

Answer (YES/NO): NO